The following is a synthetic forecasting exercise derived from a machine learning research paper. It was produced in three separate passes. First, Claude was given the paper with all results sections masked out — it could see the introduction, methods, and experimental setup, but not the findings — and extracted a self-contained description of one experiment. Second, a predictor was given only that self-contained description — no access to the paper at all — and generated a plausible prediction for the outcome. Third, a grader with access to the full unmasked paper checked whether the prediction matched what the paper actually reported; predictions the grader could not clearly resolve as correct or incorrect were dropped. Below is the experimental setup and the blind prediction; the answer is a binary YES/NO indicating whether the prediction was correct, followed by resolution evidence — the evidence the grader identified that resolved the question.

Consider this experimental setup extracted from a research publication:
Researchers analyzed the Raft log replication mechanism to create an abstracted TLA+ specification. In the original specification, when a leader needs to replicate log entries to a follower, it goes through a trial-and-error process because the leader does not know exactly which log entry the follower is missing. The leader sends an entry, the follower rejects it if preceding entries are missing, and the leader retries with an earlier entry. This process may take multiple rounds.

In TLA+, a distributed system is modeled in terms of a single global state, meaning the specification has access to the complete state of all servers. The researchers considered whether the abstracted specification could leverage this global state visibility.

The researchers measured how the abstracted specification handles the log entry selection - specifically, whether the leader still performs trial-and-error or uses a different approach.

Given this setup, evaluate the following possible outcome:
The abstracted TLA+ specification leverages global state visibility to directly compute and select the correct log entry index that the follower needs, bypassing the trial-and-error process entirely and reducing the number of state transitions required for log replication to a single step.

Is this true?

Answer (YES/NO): YES